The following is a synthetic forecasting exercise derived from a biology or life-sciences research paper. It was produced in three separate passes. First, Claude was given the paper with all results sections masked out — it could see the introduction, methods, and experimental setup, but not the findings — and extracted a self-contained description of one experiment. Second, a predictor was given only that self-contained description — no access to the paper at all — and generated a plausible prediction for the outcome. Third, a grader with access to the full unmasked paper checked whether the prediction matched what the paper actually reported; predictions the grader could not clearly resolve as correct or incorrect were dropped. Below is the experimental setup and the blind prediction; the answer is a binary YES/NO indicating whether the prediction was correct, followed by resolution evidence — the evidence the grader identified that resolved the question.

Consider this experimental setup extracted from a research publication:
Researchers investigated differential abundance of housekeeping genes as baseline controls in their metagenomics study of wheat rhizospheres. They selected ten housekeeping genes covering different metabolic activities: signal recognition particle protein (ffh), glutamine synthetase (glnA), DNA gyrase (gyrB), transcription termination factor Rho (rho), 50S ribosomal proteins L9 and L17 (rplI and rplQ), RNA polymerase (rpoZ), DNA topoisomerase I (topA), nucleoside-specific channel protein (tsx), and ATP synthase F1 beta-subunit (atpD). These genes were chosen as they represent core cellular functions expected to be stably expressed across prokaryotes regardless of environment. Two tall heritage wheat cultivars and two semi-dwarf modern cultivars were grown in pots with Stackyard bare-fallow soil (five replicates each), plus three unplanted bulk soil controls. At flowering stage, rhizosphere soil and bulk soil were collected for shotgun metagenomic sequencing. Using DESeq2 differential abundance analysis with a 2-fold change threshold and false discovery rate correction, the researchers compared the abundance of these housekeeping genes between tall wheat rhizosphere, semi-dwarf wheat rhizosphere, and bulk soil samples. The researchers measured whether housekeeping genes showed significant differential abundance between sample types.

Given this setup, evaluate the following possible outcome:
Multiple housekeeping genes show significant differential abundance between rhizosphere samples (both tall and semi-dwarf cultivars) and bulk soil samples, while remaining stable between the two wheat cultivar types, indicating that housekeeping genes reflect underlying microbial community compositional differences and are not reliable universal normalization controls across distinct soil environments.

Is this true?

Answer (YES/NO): NO